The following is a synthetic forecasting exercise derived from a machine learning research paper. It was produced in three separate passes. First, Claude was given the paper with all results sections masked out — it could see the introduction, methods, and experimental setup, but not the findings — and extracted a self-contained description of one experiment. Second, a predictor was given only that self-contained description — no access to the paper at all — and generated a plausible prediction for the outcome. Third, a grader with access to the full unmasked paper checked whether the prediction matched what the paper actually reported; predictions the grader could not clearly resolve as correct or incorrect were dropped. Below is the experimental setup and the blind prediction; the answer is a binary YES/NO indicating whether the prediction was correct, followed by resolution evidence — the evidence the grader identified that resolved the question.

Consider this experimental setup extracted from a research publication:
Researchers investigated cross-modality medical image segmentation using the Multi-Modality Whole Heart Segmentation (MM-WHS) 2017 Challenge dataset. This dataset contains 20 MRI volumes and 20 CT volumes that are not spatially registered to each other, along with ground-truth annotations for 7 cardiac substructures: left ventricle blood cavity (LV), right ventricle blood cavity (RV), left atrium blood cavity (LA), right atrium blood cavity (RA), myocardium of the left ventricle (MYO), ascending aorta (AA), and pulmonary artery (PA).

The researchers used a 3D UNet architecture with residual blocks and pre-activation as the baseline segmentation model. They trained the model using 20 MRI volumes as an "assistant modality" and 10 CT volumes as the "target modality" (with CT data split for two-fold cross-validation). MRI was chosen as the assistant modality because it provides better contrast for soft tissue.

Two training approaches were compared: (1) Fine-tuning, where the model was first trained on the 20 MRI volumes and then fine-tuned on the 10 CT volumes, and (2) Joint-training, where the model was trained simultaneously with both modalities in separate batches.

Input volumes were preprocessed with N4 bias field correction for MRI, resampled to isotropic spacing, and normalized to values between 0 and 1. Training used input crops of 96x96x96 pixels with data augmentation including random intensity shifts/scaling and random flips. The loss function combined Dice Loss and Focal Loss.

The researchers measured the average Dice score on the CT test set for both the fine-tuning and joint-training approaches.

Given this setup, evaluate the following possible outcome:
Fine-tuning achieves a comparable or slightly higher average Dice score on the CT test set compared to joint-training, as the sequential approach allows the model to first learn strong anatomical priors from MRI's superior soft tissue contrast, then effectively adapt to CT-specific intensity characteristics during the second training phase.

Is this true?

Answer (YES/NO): YES